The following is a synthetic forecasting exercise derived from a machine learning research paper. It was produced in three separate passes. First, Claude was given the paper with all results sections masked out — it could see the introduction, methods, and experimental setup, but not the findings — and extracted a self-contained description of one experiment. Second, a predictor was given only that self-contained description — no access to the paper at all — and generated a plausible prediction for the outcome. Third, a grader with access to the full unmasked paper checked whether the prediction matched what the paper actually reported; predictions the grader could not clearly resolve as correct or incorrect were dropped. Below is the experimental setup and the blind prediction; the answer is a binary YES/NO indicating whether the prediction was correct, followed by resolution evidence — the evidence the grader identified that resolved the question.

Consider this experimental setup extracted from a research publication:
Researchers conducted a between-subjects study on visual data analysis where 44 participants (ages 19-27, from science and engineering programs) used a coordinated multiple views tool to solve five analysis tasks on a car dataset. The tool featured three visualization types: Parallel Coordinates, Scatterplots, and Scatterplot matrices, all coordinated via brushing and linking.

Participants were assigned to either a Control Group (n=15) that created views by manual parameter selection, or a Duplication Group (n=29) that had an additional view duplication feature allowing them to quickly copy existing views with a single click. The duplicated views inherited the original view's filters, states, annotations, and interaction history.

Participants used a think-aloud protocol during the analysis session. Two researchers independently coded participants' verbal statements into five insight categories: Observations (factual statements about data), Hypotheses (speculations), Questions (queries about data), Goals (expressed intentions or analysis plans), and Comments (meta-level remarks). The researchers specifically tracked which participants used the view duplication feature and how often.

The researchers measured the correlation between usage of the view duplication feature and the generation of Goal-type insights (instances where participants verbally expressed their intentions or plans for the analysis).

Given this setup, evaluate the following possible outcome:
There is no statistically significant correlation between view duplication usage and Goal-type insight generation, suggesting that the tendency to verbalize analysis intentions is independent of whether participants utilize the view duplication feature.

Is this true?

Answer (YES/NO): NO